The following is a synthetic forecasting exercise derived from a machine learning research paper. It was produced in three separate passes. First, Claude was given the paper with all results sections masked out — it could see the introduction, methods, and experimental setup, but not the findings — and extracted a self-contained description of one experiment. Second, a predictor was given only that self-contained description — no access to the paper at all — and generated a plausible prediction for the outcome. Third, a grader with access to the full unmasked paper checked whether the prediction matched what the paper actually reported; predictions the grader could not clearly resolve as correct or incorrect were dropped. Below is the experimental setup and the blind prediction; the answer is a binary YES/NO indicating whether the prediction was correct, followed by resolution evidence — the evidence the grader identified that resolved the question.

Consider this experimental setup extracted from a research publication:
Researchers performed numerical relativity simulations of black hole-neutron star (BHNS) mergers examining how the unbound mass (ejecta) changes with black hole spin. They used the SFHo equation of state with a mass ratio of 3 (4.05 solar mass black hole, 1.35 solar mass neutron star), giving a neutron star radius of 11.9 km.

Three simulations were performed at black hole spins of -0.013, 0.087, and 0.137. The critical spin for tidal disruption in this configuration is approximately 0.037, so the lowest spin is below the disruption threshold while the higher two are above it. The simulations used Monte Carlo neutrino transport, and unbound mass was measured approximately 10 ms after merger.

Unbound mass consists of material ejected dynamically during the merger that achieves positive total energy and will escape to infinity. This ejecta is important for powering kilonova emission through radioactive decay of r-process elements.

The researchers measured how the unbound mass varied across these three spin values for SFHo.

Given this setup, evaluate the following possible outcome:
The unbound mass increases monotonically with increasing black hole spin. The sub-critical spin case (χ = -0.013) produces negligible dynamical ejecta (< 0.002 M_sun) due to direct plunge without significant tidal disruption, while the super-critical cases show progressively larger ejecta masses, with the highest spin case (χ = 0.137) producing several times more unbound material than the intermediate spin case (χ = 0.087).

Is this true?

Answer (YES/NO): NO